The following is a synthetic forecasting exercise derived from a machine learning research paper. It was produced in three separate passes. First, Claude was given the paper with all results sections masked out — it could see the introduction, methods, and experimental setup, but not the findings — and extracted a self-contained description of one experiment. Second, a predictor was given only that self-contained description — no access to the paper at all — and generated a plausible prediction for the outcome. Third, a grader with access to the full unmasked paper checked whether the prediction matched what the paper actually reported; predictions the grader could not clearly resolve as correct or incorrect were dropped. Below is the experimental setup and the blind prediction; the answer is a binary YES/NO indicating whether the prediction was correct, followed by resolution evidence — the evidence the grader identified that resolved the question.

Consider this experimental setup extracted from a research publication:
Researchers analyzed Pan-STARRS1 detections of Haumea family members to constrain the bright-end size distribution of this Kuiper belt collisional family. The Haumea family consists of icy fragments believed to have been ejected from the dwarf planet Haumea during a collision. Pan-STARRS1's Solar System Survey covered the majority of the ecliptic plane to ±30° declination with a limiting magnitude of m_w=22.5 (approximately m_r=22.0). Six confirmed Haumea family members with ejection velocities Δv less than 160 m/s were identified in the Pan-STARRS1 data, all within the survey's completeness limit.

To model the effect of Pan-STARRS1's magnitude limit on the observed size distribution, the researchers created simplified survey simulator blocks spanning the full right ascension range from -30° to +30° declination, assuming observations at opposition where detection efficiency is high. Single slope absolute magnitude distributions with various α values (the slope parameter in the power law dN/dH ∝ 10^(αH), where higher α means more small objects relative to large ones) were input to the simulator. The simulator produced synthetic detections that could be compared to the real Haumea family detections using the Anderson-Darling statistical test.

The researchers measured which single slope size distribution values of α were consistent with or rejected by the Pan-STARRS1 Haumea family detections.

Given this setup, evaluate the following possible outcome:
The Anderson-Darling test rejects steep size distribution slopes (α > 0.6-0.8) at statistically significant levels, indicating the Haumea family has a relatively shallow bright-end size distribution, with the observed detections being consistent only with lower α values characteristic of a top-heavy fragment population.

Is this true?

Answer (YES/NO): YES